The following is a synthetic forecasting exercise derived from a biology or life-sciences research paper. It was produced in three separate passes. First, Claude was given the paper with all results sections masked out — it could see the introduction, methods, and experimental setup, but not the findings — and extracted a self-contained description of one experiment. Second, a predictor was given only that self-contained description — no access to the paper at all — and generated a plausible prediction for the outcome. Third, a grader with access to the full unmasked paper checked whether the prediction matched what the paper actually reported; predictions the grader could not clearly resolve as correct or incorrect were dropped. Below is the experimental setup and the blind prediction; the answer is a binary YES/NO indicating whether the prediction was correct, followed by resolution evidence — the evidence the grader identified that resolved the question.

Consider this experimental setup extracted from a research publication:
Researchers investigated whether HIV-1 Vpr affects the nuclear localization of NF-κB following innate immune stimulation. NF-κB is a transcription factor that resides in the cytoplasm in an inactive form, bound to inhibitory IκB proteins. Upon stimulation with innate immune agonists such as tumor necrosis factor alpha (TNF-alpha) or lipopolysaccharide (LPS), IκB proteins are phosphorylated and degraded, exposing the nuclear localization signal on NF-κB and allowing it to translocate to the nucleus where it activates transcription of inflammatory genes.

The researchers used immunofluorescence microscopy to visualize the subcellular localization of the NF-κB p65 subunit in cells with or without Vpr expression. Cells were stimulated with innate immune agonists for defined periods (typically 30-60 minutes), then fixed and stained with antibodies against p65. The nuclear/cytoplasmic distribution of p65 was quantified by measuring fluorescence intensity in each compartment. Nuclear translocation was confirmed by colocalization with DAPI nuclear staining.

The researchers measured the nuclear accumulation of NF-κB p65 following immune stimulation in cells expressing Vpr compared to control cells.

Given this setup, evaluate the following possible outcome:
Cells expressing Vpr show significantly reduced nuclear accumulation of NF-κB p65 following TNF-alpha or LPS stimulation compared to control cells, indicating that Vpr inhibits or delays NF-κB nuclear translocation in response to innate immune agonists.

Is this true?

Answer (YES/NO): YES